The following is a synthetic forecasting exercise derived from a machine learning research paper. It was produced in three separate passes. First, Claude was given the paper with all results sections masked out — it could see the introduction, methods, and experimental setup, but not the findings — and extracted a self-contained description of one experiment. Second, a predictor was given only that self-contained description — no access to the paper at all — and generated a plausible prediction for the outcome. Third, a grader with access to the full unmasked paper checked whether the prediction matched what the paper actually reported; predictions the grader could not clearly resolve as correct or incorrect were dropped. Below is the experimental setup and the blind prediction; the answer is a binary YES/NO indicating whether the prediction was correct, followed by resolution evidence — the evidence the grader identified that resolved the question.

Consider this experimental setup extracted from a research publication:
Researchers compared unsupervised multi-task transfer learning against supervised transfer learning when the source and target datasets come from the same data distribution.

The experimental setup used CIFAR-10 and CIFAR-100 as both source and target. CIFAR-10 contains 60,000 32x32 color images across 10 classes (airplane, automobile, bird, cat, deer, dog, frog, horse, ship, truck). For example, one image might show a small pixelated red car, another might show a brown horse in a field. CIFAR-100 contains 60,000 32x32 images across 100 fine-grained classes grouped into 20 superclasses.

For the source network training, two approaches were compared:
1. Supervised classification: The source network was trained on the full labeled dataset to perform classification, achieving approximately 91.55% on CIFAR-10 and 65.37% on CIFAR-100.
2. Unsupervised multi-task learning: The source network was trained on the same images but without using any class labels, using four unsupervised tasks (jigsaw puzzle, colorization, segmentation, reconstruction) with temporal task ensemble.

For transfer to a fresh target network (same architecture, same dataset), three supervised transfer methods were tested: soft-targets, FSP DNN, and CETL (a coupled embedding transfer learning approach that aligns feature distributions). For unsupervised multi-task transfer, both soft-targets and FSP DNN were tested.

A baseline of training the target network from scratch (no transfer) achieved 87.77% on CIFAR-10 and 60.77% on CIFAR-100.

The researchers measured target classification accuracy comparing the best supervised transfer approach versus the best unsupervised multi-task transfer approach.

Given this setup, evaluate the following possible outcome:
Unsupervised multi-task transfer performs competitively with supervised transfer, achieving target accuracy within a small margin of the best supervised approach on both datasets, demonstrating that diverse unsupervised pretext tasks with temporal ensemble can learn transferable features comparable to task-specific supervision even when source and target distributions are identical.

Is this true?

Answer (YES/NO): YES